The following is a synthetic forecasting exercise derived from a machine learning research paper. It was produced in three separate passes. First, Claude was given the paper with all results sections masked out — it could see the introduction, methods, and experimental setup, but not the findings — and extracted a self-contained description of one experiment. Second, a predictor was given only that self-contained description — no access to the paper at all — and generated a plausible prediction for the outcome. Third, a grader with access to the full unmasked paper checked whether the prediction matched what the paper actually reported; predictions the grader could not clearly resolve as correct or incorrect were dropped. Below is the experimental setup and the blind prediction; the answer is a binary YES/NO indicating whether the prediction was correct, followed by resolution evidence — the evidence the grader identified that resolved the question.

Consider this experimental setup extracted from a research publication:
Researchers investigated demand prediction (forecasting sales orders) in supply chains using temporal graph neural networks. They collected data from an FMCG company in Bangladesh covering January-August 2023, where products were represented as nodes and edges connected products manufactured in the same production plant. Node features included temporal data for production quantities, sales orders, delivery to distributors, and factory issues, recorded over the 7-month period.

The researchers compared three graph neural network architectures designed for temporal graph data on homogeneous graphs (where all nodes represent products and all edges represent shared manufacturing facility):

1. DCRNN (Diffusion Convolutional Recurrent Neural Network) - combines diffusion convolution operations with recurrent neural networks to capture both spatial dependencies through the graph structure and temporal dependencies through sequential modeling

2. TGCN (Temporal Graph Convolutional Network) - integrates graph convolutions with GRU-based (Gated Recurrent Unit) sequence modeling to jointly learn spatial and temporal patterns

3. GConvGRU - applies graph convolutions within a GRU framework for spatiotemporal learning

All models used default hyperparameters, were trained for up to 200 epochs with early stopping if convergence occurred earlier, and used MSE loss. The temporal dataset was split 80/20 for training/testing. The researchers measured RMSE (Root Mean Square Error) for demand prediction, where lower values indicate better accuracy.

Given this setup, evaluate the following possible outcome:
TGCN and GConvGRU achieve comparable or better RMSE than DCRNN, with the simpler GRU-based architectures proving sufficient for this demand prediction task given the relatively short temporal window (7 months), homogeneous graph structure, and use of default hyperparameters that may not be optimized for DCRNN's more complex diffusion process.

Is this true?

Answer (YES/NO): NO